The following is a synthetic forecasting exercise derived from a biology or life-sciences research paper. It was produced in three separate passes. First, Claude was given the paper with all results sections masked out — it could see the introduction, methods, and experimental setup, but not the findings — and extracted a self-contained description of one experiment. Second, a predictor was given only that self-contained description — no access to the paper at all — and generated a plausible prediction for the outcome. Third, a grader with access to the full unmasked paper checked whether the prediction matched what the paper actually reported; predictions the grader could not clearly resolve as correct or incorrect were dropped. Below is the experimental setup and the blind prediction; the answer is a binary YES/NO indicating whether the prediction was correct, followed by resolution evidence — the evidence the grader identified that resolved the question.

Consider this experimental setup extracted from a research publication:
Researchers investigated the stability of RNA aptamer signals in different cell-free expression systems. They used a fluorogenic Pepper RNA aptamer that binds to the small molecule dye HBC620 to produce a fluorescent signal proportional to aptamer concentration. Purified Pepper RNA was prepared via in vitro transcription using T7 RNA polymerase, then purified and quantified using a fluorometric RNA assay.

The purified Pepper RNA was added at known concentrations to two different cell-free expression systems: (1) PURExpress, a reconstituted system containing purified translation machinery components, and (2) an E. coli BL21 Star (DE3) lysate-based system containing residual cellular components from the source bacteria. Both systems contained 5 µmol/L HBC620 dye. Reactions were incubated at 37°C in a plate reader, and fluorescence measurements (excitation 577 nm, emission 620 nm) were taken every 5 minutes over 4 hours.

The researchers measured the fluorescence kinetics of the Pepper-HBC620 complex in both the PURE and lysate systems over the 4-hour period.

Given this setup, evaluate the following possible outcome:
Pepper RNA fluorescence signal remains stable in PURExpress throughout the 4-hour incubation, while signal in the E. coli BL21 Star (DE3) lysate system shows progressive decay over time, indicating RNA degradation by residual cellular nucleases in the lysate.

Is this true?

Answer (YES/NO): YES